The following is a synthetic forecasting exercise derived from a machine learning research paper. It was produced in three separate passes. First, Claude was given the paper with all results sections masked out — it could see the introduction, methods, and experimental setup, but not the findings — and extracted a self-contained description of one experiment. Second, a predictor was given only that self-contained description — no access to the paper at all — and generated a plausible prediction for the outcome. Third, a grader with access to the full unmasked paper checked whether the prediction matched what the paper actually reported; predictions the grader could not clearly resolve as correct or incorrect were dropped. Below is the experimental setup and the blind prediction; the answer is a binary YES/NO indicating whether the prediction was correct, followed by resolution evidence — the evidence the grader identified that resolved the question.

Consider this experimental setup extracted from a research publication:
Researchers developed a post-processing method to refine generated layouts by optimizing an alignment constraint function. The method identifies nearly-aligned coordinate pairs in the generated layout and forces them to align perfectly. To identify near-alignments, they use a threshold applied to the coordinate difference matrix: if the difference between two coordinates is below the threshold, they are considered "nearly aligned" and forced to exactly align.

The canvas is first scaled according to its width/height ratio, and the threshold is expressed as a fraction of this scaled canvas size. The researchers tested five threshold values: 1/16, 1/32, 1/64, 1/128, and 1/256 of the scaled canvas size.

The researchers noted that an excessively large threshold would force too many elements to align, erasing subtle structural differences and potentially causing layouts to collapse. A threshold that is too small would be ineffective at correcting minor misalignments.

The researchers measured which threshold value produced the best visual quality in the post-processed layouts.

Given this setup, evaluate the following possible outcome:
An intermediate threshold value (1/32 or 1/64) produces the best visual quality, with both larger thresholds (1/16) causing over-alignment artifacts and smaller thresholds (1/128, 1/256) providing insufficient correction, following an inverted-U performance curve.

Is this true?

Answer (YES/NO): YES